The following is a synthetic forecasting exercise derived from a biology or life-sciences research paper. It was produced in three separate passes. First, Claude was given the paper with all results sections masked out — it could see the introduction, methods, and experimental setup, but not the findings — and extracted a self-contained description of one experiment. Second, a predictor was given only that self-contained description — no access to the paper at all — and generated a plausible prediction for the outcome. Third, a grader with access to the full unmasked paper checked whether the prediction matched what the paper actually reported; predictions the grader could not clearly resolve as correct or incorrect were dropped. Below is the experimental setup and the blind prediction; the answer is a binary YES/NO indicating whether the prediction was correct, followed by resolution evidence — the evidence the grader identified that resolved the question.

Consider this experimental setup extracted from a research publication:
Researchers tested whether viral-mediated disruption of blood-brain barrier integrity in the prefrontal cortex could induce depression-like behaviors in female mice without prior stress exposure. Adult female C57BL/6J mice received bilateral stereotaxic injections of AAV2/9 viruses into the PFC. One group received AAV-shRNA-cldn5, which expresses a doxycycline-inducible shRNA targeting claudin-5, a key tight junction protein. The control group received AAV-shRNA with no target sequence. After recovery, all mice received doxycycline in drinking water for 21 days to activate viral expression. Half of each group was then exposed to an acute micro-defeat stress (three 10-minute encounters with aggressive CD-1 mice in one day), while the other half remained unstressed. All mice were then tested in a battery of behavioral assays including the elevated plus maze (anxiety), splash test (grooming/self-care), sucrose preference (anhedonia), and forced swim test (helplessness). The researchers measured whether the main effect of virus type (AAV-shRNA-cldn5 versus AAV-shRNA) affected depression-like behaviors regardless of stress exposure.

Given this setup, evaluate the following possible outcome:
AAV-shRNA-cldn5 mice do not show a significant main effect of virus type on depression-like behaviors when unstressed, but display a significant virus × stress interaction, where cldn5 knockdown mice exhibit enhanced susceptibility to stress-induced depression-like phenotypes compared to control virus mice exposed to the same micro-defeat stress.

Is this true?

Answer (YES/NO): NO